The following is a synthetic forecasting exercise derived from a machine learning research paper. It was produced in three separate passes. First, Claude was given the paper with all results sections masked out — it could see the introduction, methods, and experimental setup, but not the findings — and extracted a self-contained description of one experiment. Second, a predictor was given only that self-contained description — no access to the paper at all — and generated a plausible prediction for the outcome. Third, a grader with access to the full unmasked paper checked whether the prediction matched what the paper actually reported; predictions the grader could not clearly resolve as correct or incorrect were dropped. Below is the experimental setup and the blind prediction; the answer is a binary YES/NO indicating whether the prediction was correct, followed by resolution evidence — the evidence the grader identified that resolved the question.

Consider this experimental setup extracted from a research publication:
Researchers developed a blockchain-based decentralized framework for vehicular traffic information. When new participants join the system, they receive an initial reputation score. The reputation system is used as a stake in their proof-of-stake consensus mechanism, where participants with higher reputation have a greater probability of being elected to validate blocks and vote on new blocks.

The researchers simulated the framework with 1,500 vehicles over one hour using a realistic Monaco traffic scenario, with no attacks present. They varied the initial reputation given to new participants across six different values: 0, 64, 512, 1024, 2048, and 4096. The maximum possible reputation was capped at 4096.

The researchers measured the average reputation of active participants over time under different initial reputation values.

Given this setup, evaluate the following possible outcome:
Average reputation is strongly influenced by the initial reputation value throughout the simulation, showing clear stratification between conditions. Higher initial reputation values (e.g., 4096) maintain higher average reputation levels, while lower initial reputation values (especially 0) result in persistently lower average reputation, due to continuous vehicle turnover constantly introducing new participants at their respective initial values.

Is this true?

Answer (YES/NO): NO